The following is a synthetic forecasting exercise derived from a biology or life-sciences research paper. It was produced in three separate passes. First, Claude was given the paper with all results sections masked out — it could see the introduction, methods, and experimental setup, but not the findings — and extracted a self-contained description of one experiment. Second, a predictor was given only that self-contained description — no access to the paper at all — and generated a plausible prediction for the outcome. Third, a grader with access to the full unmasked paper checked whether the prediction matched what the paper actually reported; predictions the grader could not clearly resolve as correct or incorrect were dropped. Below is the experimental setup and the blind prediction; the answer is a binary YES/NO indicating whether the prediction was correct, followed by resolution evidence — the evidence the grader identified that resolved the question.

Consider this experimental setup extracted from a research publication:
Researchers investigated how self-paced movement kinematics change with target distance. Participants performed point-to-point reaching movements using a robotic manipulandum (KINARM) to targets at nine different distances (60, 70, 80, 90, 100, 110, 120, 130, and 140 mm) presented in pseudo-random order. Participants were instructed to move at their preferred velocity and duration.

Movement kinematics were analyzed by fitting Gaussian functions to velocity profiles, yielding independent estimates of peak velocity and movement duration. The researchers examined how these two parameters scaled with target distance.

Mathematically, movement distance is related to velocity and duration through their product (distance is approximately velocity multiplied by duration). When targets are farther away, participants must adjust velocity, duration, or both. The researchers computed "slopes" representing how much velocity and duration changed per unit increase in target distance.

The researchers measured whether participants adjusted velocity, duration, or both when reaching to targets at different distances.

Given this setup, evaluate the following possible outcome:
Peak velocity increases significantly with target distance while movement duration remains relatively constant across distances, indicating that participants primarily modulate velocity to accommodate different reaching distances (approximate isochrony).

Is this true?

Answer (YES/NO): NO